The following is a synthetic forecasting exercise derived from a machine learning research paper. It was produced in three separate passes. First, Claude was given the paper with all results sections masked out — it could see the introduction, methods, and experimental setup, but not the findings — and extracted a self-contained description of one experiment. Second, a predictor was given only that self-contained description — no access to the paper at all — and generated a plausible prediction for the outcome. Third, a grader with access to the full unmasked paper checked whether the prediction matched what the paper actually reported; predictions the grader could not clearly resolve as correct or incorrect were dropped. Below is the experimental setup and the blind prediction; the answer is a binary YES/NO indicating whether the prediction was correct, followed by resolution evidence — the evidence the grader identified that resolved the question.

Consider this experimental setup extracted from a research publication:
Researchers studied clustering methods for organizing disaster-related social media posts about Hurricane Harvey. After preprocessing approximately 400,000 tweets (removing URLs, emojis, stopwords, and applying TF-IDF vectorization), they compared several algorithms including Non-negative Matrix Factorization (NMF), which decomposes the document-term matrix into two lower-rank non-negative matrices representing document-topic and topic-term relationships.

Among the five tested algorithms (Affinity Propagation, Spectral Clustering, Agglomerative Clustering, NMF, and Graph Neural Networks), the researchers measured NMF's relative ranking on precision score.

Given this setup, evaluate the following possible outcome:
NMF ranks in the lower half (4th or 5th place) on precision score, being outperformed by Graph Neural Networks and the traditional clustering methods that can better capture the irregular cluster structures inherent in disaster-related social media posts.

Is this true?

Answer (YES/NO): YES